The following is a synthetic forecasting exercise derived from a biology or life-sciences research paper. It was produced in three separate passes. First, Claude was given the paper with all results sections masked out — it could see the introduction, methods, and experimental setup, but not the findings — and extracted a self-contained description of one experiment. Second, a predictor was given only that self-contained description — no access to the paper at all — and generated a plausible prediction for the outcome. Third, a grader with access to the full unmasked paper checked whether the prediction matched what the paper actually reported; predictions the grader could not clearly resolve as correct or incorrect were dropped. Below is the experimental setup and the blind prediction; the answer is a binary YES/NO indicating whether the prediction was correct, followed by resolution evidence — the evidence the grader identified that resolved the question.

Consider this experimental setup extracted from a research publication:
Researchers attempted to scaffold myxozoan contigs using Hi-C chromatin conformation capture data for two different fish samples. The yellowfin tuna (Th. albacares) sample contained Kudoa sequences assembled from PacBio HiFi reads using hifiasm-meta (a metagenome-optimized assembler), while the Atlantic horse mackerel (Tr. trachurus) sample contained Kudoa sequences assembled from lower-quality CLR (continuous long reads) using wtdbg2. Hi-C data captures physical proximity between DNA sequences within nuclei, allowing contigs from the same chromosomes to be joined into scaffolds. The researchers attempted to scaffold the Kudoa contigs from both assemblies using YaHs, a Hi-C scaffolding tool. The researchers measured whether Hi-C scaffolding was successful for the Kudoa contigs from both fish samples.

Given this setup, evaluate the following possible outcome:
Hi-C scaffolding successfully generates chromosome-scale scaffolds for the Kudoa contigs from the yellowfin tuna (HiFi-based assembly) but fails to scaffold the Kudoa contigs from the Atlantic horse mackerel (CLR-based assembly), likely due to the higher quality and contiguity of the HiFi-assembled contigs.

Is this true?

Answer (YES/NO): NO